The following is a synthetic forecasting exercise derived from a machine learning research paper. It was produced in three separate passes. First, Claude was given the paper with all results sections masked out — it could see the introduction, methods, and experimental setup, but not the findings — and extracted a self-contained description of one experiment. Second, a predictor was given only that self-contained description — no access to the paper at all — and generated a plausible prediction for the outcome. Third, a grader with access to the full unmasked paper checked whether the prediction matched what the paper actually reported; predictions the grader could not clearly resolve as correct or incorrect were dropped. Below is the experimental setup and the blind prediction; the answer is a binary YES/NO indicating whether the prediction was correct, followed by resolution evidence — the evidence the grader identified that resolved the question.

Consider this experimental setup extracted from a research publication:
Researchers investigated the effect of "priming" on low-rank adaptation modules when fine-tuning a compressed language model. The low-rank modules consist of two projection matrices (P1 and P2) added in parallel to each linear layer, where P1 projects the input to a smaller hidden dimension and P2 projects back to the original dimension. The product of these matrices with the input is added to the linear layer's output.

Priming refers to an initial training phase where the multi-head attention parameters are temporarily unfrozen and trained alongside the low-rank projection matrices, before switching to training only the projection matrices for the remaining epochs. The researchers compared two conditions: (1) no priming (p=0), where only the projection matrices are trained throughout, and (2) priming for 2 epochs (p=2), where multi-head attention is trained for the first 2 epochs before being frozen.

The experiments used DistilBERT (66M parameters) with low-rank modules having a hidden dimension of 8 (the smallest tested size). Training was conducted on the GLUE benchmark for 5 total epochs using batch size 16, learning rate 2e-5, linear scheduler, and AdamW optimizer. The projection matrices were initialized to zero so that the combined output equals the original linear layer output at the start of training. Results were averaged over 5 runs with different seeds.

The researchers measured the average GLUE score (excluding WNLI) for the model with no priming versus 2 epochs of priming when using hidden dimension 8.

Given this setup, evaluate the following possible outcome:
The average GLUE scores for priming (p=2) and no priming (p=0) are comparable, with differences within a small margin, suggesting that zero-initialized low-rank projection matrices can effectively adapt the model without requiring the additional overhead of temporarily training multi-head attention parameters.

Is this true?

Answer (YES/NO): NO